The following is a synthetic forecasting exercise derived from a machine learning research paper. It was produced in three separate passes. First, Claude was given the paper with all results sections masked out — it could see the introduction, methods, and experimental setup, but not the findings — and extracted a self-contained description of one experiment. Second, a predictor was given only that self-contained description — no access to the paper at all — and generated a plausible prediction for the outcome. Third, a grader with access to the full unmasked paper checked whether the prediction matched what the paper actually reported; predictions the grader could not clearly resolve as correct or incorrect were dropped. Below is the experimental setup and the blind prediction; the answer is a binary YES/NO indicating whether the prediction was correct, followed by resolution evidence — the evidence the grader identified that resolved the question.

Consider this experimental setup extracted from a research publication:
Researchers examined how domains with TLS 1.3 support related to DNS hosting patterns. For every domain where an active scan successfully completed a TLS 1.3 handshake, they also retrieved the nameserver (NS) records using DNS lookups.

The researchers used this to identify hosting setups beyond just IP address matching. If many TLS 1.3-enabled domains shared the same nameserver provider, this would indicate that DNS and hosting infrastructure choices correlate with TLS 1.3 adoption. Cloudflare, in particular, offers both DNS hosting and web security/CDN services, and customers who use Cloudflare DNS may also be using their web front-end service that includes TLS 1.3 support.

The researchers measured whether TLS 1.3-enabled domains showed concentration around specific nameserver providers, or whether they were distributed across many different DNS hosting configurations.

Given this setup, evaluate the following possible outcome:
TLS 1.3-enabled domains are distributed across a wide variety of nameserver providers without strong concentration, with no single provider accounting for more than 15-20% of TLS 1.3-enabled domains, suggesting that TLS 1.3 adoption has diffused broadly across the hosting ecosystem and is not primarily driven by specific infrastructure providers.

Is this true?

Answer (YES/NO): NO